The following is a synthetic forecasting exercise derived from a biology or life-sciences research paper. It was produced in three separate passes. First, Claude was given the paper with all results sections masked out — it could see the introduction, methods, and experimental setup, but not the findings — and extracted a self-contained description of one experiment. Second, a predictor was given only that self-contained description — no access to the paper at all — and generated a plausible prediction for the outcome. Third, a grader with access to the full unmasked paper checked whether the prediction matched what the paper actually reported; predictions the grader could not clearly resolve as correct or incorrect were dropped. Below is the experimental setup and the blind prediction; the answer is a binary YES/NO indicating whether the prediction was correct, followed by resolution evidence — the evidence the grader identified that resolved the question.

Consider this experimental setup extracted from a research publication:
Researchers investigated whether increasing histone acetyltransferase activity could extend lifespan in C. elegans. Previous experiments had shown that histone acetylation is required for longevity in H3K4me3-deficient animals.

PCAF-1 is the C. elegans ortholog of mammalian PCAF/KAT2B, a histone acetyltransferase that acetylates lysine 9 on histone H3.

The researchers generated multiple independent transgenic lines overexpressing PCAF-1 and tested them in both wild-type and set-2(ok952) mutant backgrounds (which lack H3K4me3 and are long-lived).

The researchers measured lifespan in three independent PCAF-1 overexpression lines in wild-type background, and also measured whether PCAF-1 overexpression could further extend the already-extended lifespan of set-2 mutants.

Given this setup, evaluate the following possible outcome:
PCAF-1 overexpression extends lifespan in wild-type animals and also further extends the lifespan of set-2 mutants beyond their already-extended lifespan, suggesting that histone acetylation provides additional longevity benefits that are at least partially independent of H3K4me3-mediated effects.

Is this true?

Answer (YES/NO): NO